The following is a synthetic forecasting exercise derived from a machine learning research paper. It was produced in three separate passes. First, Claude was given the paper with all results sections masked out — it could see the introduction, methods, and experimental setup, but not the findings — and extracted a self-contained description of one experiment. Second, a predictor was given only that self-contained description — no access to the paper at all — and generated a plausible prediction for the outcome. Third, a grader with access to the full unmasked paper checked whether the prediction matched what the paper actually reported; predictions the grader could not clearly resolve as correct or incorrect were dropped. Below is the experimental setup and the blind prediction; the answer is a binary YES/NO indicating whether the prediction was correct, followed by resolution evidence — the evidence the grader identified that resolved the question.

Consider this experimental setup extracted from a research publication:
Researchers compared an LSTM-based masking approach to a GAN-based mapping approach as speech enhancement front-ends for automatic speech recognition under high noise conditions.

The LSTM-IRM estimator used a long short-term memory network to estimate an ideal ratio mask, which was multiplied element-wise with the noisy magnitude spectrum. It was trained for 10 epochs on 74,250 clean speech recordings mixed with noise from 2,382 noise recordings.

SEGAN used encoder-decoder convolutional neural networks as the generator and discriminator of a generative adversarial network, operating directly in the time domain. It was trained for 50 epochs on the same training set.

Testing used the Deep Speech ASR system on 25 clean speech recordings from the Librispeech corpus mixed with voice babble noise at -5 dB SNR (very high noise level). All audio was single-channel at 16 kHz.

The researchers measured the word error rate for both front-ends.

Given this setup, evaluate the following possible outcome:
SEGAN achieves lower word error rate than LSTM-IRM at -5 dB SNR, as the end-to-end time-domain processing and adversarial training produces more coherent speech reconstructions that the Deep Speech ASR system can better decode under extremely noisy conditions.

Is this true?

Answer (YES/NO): NO